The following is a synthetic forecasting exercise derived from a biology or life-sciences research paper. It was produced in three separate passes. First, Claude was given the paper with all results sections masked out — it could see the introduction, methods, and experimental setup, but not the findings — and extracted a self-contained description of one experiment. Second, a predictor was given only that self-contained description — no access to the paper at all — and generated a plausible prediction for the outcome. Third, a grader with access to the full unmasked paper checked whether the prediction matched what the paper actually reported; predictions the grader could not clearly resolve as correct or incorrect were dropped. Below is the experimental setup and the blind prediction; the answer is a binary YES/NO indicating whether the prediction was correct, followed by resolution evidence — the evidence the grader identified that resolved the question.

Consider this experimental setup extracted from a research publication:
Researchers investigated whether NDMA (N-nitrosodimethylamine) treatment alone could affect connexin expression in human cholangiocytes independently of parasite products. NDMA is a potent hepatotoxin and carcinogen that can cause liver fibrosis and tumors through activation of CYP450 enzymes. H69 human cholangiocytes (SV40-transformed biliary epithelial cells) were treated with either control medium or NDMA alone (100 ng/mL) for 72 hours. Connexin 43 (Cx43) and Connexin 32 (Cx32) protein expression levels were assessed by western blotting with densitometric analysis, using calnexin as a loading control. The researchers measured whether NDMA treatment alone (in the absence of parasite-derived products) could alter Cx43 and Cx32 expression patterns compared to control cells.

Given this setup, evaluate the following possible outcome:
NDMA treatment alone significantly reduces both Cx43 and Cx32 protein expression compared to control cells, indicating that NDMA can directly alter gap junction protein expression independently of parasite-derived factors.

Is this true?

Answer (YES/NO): NO